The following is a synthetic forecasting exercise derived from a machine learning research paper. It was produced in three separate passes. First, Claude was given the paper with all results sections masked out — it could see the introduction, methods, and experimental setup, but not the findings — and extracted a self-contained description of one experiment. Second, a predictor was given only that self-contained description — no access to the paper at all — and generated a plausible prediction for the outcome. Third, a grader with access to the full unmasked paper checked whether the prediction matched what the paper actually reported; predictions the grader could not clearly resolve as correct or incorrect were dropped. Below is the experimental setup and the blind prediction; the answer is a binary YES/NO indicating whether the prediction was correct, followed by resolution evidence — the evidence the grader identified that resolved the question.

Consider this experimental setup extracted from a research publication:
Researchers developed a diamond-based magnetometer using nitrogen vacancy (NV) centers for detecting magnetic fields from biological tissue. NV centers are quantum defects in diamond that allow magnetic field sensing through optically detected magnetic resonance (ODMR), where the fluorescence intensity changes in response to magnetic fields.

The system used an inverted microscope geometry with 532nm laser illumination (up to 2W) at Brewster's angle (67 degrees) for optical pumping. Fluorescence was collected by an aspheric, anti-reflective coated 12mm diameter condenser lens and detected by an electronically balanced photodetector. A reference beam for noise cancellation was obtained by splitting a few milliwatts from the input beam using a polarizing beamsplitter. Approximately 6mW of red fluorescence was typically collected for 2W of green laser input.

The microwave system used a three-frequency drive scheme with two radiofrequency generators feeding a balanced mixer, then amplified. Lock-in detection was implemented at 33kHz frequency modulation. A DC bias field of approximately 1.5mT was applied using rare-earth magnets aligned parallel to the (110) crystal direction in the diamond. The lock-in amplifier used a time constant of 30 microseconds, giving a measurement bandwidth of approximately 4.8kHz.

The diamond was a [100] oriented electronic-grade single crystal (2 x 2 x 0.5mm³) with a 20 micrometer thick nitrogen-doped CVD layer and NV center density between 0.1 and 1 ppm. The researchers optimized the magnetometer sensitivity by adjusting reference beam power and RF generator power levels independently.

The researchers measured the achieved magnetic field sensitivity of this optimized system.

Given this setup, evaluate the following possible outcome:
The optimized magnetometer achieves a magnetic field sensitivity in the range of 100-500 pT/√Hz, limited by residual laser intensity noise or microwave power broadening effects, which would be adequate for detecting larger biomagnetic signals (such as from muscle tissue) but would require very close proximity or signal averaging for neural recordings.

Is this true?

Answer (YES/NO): NO